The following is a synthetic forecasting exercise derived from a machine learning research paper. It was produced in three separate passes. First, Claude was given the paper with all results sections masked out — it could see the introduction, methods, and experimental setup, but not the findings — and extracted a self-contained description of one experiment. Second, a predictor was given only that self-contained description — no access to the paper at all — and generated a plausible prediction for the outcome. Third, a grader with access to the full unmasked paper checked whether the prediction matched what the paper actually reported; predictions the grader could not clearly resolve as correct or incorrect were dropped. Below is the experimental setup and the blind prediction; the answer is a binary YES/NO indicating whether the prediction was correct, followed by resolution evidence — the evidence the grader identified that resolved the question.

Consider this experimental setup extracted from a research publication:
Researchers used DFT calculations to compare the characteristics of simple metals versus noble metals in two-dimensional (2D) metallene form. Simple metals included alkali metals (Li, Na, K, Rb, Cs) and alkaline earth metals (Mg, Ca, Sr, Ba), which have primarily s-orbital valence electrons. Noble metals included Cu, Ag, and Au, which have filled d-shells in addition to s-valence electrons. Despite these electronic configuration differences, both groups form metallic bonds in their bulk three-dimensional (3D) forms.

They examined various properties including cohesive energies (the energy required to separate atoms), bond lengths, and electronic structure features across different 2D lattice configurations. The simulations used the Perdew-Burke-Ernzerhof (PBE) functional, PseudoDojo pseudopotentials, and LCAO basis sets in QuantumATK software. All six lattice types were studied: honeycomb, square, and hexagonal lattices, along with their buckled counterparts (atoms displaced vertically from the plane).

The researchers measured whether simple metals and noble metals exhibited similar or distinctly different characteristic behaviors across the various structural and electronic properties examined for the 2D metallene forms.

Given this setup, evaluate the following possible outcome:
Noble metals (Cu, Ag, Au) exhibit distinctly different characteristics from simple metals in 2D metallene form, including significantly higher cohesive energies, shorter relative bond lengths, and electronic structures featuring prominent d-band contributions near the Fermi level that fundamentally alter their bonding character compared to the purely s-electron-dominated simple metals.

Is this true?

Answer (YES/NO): NO